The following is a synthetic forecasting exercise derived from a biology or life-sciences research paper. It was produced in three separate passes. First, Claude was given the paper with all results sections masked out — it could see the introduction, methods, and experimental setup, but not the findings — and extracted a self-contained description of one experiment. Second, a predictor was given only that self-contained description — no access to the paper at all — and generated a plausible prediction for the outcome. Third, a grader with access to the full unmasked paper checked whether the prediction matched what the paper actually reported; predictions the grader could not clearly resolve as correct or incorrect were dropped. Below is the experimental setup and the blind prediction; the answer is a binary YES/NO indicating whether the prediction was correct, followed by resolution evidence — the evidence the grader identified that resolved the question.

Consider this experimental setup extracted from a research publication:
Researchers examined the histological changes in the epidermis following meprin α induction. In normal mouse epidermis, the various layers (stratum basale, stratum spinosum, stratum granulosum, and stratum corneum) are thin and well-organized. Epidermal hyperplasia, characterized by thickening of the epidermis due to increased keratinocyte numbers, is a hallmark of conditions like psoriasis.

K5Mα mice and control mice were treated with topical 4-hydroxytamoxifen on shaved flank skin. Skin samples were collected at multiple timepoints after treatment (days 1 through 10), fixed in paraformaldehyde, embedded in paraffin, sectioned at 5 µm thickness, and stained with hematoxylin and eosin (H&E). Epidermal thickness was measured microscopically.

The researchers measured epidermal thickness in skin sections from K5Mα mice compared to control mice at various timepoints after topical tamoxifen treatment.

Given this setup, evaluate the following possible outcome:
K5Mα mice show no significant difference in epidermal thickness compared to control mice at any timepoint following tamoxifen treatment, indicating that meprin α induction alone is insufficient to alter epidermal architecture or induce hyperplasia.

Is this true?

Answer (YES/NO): NO